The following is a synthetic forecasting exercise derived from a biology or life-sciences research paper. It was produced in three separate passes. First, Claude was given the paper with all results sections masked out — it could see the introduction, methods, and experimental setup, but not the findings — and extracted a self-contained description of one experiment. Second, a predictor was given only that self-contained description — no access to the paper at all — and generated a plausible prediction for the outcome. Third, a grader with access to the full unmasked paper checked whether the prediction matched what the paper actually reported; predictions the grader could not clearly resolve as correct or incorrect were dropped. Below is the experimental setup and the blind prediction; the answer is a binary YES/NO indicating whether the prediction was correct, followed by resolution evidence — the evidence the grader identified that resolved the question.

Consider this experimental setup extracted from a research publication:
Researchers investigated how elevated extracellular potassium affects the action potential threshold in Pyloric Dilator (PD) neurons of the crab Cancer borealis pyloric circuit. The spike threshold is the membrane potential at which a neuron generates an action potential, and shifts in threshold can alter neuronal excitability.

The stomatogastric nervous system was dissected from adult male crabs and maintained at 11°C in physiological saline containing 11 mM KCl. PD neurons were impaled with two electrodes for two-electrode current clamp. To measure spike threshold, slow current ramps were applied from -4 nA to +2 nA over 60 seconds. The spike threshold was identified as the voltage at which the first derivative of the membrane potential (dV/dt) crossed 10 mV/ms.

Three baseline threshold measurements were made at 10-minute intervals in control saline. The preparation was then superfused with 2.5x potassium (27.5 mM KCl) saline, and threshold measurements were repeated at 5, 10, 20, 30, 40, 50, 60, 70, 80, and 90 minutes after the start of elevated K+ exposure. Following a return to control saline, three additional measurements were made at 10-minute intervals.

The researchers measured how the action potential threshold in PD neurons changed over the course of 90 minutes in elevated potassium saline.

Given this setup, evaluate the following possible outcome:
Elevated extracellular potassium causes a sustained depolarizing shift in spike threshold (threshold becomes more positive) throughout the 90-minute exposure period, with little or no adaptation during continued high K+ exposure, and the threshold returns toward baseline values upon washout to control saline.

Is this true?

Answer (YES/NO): NO